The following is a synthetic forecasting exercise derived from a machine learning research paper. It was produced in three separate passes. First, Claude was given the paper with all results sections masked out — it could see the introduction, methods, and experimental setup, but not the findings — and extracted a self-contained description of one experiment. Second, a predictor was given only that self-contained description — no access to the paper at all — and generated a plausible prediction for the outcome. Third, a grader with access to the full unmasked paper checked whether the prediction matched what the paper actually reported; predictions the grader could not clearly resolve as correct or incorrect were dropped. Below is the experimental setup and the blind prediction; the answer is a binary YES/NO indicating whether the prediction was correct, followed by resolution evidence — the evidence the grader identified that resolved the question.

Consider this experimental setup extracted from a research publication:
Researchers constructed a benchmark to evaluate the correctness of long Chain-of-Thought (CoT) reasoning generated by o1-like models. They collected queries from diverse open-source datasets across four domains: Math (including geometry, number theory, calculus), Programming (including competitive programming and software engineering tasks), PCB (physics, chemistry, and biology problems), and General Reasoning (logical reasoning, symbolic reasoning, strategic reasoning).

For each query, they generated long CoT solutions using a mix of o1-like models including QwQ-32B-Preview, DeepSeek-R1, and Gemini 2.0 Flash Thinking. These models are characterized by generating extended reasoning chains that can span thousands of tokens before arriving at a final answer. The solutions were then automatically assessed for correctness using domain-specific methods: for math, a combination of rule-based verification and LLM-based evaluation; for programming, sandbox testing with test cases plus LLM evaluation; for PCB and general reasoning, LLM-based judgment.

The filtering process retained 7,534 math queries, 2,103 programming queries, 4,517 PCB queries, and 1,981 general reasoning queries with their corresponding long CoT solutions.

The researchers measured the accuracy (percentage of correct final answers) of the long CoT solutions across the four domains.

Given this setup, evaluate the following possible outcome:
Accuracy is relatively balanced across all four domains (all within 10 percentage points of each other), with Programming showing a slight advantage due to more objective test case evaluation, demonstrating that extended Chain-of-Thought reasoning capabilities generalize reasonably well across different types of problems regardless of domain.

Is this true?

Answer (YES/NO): NO